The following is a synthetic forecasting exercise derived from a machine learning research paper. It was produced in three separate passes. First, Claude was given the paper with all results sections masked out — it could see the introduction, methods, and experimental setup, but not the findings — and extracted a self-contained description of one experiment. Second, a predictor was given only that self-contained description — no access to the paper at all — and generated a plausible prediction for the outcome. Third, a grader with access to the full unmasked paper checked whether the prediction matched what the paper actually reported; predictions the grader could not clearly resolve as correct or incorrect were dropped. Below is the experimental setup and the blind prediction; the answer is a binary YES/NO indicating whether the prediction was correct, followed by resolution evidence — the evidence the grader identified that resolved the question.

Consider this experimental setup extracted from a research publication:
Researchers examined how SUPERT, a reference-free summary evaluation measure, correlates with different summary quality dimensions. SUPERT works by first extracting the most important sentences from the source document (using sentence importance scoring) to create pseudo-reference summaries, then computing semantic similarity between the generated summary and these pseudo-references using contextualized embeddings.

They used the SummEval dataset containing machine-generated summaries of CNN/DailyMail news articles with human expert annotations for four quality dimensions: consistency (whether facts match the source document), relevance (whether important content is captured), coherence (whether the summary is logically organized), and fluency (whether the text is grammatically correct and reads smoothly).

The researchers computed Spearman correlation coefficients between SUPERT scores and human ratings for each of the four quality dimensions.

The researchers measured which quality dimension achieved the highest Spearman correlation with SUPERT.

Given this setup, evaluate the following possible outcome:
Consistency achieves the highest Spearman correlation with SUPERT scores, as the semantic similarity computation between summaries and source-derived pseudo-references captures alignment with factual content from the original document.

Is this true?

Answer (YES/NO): NO